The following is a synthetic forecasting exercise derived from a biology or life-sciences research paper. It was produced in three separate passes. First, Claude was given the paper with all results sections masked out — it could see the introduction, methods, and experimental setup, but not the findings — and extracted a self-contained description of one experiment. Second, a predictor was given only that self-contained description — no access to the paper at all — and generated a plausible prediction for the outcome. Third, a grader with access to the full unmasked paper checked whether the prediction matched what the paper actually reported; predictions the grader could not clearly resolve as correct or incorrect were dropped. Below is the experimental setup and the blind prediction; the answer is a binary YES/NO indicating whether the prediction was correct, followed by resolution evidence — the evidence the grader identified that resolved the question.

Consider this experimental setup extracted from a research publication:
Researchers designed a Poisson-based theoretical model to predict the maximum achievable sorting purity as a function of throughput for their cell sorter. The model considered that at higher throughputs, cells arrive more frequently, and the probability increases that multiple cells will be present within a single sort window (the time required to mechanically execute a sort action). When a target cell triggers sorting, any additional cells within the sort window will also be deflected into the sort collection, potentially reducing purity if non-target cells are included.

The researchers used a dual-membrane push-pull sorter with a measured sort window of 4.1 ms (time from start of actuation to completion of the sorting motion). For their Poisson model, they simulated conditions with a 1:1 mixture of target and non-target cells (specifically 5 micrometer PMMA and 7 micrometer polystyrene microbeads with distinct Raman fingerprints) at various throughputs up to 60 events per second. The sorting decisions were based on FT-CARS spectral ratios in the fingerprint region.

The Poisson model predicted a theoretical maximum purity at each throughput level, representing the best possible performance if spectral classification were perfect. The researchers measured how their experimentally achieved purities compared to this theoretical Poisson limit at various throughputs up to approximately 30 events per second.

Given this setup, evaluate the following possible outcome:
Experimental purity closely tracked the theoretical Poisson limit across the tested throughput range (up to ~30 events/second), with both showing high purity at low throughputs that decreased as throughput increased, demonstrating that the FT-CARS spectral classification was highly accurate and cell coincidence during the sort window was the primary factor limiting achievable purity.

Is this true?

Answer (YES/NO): NO